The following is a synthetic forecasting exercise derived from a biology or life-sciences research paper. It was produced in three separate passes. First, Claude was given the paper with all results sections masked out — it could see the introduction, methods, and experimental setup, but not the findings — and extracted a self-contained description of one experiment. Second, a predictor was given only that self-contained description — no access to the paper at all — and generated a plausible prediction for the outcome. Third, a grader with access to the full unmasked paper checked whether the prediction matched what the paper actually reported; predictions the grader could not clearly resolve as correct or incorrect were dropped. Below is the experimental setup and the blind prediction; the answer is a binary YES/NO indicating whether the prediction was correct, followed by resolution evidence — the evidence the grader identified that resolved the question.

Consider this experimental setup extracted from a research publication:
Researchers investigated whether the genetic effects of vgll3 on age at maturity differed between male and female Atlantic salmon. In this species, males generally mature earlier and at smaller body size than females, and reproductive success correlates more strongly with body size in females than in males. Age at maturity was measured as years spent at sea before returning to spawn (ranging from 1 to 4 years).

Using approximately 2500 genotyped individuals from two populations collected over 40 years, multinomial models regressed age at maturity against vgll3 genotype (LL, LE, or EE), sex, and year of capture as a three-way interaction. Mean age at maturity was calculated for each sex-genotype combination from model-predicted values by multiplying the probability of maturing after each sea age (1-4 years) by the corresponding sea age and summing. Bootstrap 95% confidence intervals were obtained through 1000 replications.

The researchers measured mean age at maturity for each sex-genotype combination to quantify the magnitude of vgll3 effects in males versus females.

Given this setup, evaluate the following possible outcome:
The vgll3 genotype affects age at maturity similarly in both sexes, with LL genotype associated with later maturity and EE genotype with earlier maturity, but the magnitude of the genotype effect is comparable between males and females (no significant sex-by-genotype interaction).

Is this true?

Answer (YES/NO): NO